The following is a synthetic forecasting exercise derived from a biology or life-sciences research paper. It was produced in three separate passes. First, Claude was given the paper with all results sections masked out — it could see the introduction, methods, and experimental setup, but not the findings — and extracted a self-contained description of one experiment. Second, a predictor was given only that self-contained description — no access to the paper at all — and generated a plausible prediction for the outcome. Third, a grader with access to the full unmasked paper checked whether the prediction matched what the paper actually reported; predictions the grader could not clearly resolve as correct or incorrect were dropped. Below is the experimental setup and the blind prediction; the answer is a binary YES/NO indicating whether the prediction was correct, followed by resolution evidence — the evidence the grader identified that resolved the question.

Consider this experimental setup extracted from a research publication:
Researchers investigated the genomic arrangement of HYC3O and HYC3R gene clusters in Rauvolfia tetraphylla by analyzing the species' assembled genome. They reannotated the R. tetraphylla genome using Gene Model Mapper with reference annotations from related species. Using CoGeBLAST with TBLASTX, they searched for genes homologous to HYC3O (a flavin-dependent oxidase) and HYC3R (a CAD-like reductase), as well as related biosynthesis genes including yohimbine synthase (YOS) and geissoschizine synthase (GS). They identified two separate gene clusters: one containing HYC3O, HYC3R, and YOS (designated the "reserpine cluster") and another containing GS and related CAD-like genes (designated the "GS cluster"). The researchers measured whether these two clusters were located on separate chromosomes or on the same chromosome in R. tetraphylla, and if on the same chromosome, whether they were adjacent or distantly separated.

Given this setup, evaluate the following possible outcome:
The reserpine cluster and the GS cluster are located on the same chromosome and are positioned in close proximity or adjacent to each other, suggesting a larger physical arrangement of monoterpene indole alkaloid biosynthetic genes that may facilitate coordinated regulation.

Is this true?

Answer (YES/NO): YES